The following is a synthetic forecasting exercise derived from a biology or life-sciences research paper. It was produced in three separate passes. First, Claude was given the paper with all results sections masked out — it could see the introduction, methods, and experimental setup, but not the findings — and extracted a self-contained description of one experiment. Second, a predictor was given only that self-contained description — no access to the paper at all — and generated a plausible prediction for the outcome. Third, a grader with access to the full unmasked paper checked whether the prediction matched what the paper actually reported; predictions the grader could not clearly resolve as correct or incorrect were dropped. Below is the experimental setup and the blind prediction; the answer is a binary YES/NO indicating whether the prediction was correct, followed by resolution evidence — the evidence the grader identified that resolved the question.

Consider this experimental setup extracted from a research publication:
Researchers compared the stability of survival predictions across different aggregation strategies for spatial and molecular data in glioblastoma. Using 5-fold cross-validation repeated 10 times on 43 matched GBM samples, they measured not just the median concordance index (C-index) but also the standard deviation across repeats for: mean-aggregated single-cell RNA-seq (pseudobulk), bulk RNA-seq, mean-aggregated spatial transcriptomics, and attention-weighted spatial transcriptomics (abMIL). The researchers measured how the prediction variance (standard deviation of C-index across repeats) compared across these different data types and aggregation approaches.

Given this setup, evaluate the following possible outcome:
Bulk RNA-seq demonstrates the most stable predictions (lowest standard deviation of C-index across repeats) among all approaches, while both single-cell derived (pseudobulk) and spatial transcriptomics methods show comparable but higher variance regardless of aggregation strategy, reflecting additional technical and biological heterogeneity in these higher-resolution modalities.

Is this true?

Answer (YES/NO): NO